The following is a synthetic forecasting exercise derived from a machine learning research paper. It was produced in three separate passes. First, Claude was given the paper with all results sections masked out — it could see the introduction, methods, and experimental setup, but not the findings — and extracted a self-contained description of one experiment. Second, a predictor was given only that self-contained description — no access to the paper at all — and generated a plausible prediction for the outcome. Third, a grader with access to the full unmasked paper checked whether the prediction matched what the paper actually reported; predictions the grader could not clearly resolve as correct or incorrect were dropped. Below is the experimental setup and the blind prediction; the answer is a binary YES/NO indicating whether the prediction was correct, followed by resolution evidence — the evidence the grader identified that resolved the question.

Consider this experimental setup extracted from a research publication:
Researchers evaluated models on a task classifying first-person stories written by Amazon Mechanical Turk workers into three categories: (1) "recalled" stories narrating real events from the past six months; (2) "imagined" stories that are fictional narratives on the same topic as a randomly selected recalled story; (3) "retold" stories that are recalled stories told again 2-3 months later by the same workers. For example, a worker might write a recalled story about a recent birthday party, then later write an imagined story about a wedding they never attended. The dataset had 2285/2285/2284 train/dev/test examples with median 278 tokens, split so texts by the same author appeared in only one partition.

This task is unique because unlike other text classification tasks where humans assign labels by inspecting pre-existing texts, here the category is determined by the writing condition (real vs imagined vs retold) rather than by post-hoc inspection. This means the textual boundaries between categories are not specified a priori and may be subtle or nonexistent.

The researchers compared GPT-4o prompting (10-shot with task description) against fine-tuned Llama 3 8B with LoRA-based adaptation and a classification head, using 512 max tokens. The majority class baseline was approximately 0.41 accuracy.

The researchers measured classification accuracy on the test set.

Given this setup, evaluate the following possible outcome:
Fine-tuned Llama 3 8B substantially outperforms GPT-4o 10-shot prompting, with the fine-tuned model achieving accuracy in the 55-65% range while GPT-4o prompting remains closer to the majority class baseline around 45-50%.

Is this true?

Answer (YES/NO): NO